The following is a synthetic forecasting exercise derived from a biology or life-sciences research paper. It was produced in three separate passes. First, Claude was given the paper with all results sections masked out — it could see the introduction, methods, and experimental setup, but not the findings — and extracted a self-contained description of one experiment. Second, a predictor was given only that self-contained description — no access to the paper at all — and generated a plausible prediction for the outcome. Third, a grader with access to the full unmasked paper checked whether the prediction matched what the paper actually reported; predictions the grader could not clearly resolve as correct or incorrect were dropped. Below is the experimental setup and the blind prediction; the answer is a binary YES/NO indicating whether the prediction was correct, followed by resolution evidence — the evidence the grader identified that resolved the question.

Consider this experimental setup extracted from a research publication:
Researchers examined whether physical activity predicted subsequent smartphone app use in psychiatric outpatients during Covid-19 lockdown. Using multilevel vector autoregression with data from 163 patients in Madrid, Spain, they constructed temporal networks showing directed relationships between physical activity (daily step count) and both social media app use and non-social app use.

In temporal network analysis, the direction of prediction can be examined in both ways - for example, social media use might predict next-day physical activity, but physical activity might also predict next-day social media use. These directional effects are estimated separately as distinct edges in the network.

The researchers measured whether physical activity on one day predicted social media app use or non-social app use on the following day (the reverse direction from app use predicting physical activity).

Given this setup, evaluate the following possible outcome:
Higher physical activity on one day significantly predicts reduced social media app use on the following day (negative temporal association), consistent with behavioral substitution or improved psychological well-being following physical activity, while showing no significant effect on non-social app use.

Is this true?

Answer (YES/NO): NO